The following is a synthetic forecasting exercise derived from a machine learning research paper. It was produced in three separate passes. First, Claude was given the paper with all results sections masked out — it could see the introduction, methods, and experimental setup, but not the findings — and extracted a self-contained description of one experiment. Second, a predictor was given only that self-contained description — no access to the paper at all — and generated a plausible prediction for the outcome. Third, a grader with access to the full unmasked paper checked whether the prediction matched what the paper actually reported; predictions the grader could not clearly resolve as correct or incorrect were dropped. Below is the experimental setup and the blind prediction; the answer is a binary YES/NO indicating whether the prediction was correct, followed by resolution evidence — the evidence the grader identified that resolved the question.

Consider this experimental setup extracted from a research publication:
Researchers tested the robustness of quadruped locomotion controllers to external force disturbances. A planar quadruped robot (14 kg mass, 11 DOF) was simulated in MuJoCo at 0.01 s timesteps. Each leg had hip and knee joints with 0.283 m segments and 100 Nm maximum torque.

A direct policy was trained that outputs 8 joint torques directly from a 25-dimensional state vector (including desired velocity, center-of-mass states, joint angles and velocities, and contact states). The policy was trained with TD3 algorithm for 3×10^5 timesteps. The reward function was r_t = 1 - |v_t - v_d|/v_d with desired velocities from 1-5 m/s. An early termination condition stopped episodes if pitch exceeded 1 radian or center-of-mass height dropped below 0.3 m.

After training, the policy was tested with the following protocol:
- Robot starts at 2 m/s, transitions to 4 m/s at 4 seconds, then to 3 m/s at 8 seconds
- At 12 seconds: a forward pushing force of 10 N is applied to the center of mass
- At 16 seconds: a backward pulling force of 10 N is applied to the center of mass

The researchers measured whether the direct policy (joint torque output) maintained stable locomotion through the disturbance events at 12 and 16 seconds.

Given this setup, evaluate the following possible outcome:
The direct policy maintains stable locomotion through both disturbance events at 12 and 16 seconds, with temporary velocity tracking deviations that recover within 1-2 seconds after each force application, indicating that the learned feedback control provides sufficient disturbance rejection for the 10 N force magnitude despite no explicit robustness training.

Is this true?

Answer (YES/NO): NO